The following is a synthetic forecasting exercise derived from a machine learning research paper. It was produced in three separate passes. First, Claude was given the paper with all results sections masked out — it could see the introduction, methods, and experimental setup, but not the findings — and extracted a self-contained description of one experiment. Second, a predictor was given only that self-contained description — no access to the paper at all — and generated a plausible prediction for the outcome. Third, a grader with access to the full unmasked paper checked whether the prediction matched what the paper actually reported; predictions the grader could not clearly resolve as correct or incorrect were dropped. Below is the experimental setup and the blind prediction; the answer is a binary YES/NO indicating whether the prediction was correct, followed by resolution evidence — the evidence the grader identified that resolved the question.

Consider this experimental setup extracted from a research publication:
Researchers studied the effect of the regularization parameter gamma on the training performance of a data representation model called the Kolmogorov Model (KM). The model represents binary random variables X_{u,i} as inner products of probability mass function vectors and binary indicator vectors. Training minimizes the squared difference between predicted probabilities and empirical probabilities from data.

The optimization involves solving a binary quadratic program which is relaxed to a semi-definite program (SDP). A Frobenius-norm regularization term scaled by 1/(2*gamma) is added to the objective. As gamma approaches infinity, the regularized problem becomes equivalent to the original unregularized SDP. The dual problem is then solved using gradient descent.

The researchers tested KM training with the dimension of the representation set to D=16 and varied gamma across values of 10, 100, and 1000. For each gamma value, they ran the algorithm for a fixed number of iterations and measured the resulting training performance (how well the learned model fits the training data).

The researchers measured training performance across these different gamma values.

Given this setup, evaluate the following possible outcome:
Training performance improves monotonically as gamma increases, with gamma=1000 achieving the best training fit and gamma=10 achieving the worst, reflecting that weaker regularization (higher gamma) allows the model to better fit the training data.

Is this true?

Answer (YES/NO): NO